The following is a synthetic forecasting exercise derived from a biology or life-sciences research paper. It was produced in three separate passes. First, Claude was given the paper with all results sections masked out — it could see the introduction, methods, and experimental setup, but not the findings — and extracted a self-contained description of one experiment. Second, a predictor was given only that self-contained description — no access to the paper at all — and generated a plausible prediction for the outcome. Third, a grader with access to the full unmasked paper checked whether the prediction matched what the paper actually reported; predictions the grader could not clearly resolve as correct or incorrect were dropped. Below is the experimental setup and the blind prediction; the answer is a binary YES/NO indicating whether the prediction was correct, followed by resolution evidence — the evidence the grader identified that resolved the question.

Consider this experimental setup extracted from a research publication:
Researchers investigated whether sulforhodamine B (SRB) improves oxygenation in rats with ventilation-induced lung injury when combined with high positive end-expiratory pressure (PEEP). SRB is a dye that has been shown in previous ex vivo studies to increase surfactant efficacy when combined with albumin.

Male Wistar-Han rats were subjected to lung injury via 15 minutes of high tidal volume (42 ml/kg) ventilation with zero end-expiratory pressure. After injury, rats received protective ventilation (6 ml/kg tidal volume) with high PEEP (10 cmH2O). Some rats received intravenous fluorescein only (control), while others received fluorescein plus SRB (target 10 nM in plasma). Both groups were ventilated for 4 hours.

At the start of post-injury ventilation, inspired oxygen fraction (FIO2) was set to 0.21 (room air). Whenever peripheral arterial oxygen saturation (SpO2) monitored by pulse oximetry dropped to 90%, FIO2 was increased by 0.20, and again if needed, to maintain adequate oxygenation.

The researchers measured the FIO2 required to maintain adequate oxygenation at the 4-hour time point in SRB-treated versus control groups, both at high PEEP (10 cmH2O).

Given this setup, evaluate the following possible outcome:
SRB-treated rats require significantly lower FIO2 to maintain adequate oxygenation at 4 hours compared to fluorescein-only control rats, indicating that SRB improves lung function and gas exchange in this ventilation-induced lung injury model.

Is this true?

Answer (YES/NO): YES